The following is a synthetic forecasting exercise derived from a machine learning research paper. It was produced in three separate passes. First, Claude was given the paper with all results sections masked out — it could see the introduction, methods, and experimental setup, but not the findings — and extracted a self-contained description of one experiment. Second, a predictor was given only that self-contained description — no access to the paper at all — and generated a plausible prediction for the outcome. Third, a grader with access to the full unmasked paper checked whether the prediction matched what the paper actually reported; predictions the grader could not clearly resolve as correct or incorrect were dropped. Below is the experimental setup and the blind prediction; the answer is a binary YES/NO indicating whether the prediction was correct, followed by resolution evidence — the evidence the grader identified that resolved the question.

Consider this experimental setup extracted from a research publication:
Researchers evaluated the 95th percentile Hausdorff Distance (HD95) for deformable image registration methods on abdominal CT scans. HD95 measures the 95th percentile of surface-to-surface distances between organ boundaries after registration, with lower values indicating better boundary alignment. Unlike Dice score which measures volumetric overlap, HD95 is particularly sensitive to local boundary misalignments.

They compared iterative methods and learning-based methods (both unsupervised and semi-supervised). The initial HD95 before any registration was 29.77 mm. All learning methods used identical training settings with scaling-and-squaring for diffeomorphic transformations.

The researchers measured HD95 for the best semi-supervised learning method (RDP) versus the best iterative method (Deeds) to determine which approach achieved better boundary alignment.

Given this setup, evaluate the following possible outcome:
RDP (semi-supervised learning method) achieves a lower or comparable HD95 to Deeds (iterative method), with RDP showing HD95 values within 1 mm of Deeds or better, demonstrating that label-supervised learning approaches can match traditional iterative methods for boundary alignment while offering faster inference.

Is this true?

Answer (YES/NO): YES